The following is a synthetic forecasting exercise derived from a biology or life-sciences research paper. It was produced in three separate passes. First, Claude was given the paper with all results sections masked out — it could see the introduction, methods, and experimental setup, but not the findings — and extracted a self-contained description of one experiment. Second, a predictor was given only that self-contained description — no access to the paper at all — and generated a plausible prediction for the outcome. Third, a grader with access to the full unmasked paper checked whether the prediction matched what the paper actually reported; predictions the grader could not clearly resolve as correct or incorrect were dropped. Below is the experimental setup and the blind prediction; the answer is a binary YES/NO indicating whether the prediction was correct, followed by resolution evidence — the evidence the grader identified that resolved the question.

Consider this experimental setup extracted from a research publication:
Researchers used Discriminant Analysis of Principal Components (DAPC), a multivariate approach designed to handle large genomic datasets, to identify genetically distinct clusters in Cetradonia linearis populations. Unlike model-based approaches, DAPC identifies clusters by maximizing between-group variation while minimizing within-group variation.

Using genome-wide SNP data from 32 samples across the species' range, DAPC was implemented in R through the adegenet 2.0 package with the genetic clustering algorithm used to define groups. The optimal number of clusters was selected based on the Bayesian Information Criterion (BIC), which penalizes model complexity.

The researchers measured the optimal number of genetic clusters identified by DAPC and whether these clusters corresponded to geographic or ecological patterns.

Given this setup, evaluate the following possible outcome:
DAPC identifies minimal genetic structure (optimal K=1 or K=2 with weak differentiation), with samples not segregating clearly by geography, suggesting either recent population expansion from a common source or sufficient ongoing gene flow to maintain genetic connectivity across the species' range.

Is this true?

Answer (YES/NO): NO